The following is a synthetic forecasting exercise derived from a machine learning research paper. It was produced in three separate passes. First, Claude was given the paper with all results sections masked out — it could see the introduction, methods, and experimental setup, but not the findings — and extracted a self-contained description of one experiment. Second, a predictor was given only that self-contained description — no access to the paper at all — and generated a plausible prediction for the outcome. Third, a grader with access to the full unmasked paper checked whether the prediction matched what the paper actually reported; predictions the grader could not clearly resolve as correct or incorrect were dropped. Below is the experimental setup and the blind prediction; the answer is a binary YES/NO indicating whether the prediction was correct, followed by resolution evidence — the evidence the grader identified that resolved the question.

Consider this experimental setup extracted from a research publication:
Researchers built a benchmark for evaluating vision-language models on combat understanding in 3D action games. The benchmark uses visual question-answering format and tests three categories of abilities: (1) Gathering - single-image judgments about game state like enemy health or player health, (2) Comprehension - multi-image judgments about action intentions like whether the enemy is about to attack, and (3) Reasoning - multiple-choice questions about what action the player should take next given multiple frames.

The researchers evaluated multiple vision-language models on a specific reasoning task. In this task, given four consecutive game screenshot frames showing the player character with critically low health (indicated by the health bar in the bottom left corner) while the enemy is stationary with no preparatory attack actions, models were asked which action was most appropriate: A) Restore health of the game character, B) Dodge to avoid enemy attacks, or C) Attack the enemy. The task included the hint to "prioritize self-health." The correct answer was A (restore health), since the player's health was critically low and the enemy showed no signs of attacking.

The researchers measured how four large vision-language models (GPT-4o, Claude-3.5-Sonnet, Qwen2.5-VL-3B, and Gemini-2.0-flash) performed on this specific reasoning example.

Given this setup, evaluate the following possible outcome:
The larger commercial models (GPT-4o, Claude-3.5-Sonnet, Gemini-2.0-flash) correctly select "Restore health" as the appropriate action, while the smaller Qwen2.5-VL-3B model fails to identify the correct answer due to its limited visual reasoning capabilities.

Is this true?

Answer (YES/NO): NO